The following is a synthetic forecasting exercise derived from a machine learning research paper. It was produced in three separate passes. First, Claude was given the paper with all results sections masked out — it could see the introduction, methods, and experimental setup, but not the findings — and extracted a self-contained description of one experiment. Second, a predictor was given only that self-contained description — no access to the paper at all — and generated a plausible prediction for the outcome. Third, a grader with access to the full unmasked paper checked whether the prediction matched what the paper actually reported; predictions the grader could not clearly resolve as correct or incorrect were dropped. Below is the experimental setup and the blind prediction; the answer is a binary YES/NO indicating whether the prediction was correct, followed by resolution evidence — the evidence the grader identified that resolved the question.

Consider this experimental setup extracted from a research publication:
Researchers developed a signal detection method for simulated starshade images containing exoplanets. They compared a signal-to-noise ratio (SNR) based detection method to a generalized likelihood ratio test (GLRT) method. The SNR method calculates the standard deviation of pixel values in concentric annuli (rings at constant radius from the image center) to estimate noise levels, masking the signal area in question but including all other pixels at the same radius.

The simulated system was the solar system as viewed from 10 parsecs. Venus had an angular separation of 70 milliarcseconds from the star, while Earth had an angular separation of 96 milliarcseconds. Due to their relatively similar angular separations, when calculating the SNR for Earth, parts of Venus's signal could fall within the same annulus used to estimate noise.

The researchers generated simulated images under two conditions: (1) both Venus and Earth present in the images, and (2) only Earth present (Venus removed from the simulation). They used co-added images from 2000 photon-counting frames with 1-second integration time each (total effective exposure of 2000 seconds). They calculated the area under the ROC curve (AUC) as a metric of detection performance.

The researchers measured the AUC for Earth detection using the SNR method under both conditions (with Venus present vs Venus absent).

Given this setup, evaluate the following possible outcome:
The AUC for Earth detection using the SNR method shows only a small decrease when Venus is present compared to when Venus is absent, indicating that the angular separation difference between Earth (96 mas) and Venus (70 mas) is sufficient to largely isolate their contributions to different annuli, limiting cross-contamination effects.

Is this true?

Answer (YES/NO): NO